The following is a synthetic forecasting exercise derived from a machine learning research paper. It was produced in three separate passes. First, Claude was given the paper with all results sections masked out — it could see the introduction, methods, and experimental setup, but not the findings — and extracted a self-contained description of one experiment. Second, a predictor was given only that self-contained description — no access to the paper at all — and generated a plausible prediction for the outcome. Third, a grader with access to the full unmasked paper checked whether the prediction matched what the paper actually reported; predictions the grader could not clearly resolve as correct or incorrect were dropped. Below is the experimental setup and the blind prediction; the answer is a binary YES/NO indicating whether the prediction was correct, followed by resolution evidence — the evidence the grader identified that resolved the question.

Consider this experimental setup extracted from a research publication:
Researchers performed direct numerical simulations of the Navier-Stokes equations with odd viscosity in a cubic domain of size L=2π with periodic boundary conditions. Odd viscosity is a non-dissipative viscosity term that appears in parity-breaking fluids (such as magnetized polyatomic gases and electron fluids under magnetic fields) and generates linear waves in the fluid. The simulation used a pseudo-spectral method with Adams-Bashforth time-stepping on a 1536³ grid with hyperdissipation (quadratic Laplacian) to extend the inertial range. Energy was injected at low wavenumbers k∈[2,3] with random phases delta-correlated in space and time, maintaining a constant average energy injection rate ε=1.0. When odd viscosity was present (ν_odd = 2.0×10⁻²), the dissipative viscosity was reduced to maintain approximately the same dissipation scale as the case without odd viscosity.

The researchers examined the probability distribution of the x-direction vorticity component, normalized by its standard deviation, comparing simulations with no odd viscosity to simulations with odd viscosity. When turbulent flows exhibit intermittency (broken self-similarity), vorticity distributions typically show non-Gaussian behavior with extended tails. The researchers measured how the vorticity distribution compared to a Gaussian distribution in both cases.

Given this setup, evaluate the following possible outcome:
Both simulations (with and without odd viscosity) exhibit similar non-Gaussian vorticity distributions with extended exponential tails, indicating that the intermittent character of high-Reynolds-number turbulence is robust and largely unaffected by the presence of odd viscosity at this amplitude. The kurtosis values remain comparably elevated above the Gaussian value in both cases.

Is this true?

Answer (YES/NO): NO